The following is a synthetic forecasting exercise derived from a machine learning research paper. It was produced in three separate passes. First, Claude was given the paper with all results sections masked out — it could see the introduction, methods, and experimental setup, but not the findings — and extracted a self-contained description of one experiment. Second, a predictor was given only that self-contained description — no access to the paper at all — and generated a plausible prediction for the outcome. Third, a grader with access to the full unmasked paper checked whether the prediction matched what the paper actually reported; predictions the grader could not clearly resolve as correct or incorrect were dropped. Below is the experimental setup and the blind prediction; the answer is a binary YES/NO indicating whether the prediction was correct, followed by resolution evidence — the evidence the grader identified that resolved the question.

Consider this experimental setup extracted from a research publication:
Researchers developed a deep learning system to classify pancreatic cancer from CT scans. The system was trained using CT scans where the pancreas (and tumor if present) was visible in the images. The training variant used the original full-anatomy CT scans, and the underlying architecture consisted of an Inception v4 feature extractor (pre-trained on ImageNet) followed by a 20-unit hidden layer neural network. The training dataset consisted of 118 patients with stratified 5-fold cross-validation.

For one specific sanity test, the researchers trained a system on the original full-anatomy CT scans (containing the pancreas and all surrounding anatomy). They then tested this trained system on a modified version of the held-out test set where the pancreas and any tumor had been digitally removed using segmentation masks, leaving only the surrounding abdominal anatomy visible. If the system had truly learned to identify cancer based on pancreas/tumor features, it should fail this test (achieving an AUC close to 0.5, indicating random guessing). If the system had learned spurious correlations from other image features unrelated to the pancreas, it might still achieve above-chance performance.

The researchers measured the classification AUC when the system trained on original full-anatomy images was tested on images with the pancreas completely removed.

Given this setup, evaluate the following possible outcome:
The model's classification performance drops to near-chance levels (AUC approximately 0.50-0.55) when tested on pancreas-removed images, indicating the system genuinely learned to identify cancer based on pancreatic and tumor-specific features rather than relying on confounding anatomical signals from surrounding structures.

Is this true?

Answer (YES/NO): NO